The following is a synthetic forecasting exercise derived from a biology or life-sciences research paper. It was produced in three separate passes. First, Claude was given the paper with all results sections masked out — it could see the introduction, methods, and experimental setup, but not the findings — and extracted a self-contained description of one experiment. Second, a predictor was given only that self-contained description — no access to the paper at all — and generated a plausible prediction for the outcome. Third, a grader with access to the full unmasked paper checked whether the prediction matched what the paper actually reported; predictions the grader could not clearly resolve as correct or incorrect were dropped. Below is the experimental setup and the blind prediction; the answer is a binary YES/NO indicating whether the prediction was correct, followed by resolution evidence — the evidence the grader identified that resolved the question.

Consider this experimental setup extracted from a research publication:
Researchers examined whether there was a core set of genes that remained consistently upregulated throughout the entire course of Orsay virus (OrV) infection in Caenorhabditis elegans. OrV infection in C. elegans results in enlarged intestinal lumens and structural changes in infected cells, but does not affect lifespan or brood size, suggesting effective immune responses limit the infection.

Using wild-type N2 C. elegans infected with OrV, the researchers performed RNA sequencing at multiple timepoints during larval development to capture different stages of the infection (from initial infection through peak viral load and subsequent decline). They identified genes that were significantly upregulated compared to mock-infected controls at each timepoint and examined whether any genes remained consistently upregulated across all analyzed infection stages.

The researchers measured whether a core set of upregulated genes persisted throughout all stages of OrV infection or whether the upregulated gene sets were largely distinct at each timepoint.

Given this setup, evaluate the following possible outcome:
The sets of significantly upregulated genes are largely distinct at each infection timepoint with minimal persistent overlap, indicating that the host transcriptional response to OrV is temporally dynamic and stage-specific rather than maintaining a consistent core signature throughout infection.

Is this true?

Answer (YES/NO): NO